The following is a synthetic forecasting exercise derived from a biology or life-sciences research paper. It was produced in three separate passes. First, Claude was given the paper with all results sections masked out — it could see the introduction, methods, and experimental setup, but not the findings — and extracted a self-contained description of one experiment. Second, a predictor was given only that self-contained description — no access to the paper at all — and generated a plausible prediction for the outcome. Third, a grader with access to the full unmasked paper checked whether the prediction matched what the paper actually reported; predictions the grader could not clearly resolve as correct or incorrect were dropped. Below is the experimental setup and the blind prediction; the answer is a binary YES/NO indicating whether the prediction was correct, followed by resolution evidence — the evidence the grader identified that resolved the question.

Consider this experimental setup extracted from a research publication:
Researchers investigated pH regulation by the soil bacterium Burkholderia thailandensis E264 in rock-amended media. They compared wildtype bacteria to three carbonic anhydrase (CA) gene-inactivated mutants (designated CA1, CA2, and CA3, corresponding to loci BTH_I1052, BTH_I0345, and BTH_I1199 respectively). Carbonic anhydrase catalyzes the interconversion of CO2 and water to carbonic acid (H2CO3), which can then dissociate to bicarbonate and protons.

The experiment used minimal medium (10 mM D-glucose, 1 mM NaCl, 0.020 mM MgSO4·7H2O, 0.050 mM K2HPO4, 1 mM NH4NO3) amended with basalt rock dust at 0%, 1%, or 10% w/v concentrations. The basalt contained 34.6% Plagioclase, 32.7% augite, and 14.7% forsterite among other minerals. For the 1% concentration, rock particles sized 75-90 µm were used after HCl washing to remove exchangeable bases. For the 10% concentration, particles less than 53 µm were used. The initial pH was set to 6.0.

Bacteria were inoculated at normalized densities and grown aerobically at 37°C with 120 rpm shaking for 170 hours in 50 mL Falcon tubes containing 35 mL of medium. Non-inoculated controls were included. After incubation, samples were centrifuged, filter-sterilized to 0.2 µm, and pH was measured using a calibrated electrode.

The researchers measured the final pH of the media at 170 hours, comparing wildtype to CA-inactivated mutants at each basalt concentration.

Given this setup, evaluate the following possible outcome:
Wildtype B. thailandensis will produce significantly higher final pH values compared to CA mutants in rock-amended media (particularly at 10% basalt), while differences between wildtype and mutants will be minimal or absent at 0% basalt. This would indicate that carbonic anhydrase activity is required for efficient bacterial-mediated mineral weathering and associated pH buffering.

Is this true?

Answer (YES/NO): NO